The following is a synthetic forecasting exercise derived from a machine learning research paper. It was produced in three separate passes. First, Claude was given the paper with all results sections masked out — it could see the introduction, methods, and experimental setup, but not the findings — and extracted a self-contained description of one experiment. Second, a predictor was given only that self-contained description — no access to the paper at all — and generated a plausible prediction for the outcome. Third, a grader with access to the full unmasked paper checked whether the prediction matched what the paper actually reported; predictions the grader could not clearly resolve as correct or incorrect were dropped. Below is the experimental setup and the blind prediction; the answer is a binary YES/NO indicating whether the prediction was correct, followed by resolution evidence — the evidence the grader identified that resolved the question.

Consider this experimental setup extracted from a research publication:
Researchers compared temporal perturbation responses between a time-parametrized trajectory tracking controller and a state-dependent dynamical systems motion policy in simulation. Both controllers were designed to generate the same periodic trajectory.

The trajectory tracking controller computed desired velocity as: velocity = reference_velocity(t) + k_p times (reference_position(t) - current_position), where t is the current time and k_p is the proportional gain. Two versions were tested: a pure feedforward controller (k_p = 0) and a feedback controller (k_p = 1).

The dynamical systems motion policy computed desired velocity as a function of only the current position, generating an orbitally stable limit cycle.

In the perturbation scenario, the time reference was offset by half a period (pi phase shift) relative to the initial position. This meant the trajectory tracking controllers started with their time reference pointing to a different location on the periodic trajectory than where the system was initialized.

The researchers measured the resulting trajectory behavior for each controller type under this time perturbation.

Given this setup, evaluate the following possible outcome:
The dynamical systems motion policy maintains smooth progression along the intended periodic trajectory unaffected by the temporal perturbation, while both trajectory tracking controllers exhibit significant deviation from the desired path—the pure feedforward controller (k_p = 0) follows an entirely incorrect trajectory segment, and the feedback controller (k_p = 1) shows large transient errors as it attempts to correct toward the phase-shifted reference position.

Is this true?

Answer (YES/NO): YES